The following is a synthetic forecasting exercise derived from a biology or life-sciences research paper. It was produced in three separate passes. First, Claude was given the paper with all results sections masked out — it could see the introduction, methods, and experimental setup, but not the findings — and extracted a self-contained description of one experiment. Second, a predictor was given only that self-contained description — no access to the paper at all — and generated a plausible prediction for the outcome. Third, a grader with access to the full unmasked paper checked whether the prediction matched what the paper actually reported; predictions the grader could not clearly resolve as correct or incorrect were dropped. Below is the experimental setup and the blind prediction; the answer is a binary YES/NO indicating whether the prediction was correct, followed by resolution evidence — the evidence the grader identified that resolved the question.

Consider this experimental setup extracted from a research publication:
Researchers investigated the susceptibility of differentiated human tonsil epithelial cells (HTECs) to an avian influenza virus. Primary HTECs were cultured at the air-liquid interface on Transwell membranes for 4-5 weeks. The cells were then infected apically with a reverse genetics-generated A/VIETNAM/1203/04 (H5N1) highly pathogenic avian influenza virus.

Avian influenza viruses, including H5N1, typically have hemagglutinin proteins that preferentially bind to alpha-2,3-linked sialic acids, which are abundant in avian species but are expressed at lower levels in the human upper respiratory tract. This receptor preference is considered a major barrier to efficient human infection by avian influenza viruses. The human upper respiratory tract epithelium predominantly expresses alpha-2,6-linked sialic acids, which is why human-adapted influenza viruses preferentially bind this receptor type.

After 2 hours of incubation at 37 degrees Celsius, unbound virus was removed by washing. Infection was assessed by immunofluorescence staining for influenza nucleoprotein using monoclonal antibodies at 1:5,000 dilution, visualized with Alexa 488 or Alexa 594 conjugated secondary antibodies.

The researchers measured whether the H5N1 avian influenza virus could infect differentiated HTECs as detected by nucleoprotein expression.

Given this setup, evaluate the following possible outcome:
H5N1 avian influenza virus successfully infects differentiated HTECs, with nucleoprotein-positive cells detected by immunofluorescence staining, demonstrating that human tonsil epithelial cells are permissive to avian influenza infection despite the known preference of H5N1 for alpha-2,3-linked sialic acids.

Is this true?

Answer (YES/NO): YES